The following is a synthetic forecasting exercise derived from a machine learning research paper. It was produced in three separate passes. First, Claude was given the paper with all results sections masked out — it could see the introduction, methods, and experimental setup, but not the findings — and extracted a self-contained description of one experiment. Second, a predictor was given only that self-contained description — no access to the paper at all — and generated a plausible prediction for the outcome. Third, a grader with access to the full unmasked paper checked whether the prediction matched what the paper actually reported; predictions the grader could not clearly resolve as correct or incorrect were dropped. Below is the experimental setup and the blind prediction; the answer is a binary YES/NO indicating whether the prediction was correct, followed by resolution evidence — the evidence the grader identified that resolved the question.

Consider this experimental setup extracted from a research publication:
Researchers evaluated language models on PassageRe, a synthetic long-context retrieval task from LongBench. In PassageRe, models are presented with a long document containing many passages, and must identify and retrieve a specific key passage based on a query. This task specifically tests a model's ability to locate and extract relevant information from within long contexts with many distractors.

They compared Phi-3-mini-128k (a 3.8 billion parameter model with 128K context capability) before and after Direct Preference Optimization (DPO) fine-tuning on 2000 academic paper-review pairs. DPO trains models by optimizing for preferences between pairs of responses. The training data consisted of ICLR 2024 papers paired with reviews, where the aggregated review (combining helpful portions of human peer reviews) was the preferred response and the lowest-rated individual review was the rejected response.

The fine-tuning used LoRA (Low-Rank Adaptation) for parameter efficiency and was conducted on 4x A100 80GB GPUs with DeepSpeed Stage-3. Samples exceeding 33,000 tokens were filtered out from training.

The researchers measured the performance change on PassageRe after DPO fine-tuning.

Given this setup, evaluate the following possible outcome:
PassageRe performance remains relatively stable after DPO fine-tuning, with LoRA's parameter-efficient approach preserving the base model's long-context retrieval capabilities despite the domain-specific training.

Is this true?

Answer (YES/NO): NO